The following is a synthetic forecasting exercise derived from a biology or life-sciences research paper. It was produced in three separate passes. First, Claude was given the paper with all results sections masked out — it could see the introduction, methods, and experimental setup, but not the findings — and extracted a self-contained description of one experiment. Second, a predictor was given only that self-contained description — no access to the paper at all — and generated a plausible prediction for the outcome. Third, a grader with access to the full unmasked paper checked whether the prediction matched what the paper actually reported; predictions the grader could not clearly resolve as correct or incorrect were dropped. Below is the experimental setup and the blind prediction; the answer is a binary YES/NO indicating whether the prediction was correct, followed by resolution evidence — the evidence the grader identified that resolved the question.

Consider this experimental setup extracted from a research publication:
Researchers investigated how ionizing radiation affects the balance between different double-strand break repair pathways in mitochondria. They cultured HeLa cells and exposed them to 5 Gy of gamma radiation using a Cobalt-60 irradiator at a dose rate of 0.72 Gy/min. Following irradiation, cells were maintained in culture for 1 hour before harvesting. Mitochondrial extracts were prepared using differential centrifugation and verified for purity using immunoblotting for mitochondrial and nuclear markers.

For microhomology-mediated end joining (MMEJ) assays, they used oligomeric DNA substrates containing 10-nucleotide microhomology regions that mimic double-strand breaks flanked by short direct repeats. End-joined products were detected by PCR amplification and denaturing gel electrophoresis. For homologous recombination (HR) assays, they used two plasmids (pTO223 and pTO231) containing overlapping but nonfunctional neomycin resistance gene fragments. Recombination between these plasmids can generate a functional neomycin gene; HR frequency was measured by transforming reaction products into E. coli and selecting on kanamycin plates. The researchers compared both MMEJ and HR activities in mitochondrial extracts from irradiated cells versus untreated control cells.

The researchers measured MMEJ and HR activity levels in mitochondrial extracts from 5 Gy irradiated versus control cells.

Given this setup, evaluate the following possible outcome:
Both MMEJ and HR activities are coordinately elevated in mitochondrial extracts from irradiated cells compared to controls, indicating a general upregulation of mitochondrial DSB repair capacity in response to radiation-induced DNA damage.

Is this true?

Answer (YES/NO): NO